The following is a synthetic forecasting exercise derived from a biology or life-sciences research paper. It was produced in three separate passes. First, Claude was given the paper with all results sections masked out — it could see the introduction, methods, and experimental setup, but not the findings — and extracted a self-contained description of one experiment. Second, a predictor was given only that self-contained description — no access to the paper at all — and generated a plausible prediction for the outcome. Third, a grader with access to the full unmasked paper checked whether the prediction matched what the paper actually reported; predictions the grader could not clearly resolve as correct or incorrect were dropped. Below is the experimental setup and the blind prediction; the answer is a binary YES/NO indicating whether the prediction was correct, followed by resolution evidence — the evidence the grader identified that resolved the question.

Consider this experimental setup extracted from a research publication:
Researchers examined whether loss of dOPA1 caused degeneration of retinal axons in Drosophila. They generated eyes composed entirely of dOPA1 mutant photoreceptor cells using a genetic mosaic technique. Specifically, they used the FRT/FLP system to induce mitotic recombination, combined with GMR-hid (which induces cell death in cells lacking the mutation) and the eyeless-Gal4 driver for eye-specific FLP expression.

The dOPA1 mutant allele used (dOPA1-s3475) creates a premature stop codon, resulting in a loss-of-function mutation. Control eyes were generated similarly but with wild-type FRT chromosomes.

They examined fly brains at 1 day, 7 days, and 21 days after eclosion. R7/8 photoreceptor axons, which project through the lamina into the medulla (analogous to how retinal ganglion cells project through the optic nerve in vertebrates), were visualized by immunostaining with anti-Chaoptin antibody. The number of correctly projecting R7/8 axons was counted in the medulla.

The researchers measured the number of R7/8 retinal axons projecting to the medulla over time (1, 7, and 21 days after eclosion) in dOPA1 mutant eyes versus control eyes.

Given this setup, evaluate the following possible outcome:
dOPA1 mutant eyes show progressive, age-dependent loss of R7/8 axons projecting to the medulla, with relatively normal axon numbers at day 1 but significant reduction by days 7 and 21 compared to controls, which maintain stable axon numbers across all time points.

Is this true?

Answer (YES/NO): NO